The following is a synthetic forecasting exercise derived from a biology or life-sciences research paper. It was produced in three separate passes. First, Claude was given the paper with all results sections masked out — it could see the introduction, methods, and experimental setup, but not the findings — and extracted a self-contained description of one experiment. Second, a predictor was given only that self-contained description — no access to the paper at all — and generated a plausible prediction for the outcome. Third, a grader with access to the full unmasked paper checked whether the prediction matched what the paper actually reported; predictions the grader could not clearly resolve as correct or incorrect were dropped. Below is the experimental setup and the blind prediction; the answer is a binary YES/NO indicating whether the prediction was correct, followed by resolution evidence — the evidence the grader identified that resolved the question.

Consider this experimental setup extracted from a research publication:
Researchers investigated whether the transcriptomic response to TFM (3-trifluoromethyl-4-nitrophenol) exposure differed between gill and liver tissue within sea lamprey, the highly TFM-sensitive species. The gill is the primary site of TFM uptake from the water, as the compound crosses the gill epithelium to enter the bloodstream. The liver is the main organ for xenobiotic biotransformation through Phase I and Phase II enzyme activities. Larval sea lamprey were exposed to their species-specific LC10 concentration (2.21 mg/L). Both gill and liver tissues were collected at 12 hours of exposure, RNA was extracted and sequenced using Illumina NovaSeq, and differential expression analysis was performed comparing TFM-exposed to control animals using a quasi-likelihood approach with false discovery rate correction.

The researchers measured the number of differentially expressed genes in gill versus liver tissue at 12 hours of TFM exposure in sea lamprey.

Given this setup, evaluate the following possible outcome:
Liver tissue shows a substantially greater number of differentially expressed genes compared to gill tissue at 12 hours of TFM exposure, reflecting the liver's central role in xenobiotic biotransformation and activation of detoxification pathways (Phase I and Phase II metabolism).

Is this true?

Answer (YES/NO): NO